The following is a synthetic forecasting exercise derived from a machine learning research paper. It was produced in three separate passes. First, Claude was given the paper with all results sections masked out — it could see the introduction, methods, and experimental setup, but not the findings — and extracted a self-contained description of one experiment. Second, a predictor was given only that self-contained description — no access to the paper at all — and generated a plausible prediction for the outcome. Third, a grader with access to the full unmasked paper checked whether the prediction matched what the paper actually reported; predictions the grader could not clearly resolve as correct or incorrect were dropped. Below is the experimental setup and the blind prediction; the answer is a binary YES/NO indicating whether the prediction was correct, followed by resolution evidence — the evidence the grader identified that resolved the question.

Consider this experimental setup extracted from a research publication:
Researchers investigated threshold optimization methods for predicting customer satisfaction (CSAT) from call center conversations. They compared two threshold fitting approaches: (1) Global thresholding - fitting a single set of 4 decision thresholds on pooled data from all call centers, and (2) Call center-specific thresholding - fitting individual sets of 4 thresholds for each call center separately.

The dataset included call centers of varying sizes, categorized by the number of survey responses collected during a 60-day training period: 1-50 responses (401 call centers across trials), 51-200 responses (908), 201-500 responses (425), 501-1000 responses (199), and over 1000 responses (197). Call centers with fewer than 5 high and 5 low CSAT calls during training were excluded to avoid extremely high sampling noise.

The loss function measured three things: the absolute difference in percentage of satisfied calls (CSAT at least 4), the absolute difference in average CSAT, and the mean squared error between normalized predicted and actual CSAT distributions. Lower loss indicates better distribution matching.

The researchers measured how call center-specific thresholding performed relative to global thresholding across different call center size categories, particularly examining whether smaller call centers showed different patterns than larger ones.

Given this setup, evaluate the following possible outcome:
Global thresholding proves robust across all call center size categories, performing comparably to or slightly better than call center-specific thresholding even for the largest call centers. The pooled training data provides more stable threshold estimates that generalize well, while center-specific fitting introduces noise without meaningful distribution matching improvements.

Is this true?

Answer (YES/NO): NO